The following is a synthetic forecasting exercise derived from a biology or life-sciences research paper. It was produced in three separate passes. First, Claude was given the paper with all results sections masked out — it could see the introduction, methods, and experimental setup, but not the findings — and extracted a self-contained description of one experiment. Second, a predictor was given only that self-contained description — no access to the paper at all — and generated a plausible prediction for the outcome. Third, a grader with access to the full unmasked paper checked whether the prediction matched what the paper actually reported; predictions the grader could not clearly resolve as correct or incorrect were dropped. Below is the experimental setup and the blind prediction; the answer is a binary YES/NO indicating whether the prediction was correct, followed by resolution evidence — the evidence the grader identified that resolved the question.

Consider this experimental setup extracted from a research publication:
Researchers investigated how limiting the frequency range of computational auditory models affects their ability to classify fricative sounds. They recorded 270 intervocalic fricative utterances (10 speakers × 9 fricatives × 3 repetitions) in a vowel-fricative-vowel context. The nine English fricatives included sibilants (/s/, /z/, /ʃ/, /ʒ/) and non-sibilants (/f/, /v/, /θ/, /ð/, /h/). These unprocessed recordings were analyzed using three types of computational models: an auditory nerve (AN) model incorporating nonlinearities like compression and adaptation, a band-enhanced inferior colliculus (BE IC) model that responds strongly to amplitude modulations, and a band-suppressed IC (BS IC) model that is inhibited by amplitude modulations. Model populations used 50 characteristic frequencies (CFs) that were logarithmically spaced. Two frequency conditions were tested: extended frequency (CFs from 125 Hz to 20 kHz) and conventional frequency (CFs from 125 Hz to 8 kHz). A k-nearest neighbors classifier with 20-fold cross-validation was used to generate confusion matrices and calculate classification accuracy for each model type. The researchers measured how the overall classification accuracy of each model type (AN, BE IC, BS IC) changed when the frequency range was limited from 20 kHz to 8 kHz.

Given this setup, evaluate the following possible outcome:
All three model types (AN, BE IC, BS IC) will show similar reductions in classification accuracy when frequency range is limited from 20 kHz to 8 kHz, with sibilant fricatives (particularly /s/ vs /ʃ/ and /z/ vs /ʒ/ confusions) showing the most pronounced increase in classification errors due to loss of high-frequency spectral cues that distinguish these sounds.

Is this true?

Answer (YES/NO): NO